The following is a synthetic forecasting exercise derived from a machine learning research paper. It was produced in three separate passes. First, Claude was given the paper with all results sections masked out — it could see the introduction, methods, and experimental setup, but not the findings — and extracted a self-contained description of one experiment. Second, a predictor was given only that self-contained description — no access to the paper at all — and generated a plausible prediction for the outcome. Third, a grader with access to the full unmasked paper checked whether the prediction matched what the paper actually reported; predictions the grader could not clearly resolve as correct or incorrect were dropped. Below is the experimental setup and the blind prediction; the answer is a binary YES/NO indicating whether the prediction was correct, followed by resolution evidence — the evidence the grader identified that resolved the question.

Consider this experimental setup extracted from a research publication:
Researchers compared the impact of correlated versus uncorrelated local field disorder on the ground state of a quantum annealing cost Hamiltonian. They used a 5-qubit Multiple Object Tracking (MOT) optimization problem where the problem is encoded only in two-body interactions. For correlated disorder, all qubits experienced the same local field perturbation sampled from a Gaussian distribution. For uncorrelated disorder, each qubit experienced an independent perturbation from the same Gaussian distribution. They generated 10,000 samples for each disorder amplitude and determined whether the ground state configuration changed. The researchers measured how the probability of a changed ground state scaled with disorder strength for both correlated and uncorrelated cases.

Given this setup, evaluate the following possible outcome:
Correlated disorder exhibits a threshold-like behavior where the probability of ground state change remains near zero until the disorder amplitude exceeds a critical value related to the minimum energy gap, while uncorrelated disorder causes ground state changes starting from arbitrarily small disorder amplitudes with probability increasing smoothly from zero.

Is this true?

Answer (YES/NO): NO